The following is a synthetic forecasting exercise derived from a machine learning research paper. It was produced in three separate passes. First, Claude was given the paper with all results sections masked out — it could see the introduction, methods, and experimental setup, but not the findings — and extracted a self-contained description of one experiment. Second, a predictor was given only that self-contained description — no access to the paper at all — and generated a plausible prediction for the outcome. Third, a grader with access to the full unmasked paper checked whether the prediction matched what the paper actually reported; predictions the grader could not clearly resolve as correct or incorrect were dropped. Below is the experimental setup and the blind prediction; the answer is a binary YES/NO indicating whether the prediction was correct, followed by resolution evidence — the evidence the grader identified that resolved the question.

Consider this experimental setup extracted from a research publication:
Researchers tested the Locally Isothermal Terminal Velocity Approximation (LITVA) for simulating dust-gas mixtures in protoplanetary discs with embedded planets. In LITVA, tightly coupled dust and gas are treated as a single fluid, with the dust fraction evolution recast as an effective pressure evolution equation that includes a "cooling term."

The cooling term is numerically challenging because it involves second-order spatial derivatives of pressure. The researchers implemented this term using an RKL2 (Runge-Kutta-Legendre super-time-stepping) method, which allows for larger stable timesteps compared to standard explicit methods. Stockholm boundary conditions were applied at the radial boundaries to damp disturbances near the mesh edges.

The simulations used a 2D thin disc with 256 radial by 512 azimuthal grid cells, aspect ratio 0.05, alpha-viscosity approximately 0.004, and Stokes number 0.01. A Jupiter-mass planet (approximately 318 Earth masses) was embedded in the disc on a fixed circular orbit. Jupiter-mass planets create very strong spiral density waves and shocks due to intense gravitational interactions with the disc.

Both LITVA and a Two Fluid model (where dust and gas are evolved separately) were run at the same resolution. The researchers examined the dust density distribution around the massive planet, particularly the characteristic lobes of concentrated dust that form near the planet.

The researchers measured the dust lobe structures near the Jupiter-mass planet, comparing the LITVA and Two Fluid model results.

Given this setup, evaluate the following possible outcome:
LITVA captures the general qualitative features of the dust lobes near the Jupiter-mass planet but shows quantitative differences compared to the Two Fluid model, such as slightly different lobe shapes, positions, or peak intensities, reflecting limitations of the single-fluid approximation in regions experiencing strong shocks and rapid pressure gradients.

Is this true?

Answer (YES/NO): NO